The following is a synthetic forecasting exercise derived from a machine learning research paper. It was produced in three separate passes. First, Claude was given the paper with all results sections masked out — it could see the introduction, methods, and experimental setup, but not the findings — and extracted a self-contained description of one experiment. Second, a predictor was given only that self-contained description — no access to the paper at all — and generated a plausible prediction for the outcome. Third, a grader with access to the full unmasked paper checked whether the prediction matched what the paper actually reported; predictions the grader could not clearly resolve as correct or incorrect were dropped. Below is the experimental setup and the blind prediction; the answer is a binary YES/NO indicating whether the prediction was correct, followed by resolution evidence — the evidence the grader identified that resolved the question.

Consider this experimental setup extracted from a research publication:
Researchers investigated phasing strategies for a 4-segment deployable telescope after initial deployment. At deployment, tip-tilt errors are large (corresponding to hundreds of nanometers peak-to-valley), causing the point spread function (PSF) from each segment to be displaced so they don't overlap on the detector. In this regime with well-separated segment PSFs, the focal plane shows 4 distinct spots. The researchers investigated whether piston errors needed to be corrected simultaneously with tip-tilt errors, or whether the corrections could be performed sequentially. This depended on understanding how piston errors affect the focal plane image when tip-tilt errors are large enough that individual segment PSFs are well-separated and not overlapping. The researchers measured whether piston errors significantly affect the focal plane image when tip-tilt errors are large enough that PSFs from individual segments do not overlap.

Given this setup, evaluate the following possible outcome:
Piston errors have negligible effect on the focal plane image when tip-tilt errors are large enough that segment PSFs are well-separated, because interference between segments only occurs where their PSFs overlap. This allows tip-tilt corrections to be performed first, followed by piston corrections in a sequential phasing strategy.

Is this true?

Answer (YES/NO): YES